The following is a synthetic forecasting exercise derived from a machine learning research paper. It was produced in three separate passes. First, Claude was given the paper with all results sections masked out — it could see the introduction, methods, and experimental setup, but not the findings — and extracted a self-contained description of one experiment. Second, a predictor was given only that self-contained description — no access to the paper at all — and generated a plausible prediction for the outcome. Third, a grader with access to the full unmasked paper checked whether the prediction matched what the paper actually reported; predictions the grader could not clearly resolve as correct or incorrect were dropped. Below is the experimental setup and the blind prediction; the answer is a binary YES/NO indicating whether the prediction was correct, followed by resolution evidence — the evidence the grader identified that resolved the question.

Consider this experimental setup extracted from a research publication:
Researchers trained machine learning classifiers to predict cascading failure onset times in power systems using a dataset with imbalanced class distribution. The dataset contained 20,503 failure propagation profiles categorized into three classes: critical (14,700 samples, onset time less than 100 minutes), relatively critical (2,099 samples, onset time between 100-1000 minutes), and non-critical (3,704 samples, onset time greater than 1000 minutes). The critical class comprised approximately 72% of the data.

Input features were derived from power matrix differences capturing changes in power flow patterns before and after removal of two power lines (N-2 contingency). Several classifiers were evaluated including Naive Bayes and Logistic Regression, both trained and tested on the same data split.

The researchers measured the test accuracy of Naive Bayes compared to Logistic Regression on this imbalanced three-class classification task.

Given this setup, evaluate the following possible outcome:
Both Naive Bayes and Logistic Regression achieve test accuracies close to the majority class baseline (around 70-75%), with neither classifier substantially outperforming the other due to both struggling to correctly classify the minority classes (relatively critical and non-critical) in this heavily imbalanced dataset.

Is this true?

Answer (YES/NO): NO